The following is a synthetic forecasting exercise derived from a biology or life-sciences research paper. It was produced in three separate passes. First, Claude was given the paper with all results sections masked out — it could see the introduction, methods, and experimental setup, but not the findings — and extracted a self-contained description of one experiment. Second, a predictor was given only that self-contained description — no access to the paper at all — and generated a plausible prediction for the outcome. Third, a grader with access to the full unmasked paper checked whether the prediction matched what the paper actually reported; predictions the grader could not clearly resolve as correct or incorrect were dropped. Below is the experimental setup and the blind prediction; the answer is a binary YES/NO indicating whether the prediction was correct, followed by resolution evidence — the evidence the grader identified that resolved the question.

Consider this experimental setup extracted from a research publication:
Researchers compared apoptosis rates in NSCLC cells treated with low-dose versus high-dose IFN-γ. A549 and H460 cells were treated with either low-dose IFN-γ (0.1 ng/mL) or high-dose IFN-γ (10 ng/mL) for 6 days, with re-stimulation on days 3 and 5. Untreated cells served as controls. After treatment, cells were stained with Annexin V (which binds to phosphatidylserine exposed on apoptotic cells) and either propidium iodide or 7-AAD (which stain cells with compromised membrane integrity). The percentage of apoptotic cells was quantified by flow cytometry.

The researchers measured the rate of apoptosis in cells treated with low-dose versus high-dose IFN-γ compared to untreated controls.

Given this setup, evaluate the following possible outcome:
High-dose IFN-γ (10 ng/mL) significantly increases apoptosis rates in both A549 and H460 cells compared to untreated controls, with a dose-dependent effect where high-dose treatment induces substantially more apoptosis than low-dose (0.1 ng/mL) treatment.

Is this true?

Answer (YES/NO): YES